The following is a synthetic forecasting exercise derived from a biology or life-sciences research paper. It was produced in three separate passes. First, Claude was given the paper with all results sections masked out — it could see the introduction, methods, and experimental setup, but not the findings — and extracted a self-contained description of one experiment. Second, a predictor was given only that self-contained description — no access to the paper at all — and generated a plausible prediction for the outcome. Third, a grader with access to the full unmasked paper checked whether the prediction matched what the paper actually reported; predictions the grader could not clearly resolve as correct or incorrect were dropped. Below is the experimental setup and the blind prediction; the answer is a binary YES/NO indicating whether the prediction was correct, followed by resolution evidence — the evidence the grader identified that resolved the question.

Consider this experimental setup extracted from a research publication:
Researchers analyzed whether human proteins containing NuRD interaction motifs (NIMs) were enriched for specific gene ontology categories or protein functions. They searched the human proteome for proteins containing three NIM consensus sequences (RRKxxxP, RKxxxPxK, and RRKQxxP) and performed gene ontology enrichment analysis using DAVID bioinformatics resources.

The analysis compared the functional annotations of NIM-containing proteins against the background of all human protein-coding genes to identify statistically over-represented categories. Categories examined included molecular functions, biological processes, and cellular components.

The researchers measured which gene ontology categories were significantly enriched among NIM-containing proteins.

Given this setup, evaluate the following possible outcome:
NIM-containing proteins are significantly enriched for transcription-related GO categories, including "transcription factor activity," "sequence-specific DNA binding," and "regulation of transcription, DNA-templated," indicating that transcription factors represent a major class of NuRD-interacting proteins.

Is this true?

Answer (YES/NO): YES